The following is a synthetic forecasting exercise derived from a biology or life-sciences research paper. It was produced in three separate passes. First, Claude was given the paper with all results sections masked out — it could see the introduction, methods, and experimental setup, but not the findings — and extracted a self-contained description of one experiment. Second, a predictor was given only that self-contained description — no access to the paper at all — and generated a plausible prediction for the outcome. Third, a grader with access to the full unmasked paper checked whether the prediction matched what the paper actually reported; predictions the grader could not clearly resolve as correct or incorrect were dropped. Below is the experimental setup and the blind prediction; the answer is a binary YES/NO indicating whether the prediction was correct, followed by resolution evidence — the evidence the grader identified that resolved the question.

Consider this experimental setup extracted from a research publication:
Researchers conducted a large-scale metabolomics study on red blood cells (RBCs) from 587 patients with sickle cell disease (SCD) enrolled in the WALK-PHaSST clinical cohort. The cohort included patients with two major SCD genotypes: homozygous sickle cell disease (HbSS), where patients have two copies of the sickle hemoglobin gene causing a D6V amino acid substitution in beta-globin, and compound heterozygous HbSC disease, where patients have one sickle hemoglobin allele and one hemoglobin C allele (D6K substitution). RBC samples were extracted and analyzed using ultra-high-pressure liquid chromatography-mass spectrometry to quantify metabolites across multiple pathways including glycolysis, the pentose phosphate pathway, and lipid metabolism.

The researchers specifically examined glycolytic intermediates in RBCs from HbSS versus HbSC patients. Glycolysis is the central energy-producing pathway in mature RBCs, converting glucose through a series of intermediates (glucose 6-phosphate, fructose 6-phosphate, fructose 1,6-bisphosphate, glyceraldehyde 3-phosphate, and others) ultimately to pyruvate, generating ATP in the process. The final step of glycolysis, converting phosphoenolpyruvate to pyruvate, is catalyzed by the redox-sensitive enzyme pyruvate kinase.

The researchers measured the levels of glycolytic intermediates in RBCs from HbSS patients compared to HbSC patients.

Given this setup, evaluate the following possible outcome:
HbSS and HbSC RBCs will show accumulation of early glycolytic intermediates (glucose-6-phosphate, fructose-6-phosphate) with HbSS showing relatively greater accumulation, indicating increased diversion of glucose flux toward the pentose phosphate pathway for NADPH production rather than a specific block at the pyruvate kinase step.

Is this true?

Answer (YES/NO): NO